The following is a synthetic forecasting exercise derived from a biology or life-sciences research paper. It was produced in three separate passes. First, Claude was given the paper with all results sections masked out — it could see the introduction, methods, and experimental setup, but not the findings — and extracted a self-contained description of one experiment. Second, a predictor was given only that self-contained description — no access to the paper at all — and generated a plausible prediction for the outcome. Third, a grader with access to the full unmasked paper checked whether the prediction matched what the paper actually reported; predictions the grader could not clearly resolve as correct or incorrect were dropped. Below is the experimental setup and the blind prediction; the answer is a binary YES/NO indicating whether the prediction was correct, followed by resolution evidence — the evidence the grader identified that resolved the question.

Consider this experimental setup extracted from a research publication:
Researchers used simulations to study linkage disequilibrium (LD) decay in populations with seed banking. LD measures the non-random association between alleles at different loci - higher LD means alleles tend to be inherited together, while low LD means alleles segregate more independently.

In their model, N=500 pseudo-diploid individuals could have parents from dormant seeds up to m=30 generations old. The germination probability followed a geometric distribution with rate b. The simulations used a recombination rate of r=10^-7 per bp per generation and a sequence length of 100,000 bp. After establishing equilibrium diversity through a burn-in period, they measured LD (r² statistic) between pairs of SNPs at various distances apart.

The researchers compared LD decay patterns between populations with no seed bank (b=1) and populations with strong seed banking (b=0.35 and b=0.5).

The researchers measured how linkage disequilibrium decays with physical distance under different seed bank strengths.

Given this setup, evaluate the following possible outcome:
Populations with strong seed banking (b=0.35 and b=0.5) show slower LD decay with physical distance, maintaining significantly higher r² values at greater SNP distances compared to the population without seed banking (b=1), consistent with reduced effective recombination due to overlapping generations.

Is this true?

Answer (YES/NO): NO